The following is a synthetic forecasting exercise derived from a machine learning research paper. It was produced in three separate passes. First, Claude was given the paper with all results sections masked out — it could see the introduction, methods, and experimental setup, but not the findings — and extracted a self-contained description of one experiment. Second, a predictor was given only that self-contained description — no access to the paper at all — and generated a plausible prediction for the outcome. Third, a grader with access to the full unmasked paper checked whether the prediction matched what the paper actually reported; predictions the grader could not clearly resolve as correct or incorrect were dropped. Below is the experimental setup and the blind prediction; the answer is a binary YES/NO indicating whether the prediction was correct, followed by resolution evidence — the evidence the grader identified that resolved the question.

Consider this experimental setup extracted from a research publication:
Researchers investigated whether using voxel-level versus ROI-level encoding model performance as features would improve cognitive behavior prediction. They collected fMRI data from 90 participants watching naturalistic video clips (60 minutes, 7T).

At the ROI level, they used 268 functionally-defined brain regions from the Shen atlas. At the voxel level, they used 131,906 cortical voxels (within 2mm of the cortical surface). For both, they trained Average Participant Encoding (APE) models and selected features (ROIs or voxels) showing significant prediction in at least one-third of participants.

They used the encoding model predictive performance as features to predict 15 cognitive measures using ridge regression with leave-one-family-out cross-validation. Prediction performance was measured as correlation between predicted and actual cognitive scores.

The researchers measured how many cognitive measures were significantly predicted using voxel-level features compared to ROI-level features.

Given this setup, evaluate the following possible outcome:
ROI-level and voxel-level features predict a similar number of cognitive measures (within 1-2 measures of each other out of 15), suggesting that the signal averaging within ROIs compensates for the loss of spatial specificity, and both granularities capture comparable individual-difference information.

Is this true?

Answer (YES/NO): NO